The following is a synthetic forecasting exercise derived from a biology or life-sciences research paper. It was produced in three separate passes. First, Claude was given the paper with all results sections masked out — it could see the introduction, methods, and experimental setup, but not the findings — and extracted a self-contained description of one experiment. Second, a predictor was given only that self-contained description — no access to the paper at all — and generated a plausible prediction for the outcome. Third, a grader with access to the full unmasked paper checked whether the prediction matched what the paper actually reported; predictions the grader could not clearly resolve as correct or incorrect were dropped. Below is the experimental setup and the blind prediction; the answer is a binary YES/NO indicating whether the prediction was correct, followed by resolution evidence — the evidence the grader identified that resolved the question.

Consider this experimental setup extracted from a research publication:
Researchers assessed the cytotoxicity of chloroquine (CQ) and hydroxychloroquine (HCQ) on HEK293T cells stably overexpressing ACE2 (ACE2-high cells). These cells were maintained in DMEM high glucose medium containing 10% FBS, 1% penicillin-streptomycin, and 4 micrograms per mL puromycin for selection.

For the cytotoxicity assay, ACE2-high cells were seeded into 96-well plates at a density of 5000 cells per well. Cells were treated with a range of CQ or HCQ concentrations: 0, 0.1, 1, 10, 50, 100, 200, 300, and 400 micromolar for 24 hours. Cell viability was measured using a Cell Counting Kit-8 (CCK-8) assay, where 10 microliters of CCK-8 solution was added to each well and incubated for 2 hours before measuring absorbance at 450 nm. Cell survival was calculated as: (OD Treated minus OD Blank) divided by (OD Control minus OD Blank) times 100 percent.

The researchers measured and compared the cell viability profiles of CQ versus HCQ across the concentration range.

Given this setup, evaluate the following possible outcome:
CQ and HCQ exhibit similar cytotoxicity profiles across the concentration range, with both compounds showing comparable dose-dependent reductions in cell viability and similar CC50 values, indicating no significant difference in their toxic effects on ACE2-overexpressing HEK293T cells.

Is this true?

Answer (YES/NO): NO